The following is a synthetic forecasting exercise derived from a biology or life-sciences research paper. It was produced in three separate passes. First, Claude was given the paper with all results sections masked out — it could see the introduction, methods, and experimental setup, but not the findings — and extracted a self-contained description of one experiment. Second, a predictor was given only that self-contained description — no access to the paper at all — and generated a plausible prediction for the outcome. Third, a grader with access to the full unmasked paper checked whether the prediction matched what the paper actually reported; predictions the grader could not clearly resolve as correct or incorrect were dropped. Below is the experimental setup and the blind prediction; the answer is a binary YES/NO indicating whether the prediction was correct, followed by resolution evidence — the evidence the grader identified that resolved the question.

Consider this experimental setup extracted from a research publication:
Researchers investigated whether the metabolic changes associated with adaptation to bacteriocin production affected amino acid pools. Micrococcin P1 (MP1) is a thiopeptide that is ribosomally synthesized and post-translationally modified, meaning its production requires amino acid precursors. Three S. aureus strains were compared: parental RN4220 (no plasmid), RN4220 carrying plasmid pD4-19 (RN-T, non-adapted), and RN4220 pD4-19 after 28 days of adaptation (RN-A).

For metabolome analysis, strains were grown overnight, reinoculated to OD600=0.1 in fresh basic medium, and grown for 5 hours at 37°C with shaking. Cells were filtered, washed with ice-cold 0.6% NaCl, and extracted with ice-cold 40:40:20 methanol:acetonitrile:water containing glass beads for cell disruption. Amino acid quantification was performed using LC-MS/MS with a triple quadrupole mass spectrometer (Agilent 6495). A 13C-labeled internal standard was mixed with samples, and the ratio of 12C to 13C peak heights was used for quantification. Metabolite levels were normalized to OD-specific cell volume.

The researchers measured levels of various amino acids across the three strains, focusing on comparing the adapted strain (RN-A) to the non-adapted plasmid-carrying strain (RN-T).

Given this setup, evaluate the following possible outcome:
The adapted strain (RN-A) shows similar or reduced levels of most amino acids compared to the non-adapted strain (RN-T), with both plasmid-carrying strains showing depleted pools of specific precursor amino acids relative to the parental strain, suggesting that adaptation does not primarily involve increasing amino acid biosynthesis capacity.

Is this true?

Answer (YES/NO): NO